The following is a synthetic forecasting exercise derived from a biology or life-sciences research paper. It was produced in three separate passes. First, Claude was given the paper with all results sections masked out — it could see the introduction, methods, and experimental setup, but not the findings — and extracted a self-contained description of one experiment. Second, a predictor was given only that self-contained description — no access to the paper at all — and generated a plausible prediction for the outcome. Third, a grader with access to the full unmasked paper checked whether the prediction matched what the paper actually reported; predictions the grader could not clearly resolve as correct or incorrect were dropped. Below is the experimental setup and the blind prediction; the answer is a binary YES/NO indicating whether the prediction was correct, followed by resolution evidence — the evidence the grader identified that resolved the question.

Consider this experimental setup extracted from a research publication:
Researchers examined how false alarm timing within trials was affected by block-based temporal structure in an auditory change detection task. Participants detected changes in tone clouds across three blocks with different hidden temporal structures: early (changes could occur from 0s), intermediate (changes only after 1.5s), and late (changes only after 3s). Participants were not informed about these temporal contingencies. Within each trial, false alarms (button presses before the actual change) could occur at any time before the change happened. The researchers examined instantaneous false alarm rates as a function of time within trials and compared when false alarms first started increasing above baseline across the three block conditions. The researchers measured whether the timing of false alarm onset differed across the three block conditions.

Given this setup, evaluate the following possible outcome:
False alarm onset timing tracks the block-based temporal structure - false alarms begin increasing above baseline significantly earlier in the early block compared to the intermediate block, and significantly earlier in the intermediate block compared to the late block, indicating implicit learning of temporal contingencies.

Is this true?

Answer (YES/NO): NO